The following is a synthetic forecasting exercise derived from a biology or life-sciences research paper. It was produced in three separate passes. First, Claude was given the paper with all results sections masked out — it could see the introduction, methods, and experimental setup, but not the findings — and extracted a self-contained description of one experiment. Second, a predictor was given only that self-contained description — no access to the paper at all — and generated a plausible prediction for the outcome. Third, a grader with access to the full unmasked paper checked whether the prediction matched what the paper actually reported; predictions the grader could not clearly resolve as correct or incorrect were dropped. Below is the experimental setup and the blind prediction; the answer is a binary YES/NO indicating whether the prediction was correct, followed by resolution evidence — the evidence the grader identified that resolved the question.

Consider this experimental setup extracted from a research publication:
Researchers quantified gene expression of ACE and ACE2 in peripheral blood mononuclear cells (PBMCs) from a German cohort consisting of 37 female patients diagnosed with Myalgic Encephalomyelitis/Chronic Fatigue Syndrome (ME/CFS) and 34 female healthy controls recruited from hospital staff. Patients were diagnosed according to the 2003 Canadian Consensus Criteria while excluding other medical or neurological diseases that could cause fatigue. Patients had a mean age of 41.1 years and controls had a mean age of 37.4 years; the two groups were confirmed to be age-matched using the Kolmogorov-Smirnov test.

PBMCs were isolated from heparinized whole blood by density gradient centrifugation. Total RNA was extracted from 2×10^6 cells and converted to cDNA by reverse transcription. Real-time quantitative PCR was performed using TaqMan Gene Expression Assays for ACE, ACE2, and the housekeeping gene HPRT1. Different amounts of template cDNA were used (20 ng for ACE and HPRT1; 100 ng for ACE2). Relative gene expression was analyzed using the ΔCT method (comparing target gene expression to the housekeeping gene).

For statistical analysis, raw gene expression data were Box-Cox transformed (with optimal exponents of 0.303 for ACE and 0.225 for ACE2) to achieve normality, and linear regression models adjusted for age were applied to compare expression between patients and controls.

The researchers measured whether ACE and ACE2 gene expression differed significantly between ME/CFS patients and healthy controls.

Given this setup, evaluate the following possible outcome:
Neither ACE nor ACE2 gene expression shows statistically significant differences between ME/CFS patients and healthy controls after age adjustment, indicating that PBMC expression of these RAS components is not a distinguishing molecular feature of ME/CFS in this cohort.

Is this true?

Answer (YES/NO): YES